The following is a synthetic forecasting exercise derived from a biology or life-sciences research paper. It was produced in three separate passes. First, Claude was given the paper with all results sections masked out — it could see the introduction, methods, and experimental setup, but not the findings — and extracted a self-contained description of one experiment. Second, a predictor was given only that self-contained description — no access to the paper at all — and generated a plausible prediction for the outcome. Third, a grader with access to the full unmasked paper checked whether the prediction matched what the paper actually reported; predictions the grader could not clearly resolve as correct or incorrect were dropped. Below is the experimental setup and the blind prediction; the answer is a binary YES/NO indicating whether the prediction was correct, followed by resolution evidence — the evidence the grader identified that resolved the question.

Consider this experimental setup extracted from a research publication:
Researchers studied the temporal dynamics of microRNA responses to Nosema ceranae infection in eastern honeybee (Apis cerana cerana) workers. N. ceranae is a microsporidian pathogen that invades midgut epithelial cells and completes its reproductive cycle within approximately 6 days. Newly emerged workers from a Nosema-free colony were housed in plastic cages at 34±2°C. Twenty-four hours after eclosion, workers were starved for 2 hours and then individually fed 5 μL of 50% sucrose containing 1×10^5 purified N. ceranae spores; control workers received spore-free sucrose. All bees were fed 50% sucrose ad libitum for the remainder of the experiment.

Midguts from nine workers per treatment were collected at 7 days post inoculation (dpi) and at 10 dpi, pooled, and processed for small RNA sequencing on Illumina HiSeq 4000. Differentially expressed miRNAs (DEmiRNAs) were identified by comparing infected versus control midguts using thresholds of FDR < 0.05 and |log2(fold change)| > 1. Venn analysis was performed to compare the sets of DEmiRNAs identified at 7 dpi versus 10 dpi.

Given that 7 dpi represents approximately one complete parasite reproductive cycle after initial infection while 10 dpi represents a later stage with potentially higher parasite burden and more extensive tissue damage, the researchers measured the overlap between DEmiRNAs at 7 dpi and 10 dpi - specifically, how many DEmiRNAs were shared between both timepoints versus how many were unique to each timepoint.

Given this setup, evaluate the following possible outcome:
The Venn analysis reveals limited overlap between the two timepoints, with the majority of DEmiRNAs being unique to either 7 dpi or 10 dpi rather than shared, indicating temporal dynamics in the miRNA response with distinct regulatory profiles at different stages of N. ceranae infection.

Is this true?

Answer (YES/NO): YES